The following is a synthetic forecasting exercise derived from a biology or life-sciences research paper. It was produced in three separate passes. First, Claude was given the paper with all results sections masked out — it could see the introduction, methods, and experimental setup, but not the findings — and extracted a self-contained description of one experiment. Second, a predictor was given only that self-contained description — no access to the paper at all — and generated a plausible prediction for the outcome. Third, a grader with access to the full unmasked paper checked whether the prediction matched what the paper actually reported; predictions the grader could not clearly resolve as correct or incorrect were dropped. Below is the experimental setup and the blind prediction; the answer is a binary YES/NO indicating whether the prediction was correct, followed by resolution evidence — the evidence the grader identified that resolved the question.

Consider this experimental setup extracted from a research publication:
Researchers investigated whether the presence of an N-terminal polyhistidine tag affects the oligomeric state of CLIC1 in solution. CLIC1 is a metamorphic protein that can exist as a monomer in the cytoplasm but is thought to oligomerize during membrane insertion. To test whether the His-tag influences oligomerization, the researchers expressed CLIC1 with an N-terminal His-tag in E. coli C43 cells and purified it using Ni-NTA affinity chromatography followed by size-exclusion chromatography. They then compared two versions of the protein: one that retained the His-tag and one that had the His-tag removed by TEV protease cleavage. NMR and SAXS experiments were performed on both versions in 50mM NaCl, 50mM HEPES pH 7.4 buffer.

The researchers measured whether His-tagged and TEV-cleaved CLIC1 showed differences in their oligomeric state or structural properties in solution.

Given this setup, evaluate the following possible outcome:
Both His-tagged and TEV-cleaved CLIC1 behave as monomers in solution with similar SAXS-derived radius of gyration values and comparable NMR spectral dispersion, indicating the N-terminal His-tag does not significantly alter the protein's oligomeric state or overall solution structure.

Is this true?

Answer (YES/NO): NO